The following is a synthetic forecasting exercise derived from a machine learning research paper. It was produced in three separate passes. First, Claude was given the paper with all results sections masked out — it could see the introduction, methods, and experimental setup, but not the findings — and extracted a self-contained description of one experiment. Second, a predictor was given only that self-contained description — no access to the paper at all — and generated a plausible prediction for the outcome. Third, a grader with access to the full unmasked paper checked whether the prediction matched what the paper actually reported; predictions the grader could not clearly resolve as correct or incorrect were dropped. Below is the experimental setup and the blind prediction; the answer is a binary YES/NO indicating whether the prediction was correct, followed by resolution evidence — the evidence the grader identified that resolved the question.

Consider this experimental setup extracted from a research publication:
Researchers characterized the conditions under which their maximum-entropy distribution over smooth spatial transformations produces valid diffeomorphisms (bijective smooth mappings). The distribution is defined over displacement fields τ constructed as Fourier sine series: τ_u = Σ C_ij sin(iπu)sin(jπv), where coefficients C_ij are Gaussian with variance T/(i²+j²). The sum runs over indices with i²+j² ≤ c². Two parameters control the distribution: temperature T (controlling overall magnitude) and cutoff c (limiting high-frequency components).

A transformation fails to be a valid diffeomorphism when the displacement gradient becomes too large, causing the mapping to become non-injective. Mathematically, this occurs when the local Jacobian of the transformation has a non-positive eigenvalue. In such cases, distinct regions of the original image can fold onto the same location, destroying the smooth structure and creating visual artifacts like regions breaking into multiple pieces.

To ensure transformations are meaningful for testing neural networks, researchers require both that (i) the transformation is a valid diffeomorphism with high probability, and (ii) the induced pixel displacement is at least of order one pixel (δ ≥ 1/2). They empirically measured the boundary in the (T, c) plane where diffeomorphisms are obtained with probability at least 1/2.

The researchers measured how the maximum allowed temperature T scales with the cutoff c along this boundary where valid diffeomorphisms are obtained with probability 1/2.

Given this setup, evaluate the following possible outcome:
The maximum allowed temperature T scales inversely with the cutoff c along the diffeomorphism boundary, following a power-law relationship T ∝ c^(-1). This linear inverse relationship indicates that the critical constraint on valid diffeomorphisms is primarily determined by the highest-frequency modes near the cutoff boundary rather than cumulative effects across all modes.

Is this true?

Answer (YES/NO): NO